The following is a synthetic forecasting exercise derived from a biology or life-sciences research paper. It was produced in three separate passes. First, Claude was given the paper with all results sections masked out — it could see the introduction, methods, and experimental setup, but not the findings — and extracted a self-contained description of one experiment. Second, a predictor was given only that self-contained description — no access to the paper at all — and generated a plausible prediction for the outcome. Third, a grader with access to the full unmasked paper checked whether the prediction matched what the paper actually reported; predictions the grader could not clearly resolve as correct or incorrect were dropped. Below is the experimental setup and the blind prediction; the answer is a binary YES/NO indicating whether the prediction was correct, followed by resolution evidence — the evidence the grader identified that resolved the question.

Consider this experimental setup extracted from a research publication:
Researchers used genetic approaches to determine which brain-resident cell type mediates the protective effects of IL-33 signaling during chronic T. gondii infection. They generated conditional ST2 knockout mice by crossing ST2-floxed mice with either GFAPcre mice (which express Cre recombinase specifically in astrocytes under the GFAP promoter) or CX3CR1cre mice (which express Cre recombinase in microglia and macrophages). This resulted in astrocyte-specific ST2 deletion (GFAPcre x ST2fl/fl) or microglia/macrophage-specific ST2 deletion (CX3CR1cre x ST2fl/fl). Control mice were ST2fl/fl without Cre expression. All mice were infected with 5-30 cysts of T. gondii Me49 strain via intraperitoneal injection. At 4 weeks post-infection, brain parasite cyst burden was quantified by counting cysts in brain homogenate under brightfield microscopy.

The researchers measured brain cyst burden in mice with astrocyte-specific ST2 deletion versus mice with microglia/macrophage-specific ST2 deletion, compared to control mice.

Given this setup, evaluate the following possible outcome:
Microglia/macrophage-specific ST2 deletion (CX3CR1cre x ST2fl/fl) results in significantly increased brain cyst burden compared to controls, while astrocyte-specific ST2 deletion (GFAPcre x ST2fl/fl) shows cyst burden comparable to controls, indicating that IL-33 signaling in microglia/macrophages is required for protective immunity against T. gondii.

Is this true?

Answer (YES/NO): NO